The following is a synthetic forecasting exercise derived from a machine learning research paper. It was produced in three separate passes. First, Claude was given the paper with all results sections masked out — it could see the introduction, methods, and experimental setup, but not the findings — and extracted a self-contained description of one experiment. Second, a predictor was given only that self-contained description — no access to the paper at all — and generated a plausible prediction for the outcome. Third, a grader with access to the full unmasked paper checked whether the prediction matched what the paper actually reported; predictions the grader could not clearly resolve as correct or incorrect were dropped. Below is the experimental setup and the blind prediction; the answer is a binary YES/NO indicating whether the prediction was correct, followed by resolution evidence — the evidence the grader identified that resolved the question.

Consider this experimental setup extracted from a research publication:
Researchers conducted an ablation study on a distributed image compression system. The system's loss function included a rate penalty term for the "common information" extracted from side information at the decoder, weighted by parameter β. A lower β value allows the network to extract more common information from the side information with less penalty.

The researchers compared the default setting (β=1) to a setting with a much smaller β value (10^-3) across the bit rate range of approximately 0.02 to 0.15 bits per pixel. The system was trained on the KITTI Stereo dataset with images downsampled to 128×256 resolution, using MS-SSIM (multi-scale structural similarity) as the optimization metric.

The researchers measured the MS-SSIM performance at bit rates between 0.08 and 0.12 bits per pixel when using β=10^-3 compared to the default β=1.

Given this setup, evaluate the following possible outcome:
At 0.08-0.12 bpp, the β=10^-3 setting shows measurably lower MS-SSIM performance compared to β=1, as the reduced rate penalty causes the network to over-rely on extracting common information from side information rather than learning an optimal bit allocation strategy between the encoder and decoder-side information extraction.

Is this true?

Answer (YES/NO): NO